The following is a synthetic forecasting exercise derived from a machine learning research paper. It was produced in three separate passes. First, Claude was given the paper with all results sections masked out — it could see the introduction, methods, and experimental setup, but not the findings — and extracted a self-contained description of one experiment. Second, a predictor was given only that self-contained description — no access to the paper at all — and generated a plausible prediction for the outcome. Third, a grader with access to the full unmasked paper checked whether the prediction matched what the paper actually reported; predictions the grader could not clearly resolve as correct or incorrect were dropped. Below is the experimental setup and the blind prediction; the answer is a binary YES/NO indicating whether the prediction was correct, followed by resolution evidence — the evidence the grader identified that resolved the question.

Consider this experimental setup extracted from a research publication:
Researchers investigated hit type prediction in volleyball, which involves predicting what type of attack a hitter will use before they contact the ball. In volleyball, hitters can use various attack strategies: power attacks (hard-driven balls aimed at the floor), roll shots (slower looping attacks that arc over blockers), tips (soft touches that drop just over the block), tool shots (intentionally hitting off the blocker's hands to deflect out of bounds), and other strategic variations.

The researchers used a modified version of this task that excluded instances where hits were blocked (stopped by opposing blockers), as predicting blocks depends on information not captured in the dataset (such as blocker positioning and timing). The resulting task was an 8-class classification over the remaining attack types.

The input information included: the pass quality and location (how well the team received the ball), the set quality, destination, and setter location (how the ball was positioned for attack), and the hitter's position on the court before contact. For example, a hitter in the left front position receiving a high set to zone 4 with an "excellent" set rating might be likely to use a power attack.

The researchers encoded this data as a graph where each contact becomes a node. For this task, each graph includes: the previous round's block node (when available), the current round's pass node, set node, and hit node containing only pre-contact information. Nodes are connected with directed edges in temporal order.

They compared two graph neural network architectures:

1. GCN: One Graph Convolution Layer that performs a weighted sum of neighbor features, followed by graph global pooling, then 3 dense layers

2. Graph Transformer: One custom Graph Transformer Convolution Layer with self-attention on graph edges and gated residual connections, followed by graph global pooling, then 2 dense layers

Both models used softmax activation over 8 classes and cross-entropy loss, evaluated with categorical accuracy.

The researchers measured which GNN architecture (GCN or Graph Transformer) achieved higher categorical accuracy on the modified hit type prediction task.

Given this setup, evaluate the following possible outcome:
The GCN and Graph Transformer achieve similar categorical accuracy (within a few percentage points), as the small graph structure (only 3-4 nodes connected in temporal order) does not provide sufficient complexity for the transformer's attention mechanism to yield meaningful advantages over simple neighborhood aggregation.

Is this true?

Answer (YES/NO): NO